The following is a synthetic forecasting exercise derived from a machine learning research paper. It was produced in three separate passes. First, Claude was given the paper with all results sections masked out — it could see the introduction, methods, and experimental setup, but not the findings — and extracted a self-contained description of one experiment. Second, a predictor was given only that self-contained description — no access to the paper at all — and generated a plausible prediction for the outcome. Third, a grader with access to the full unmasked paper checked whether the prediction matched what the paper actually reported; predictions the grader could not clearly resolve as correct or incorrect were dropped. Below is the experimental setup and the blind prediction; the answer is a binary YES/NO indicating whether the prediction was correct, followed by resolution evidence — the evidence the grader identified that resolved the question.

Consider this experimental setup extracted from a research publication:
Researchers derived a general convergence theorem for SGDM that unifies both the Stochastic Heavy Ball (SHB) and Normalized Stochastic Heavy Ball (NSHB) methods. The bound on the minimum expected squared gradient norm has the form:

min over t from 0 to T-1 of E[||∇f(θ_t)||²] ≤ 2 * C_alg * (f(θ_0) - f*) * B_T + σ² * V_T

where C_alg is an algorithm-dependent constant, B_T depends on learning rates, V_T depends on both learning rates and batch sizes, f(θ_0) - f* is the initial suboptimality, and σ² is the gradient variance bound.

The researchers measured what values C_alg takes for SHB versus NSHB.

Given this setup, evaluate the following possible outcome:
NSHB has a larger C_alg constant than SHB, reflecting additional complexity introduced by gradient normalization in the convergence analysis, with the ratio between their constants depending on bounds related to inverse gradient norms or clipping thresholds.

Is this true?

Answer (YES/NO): NO